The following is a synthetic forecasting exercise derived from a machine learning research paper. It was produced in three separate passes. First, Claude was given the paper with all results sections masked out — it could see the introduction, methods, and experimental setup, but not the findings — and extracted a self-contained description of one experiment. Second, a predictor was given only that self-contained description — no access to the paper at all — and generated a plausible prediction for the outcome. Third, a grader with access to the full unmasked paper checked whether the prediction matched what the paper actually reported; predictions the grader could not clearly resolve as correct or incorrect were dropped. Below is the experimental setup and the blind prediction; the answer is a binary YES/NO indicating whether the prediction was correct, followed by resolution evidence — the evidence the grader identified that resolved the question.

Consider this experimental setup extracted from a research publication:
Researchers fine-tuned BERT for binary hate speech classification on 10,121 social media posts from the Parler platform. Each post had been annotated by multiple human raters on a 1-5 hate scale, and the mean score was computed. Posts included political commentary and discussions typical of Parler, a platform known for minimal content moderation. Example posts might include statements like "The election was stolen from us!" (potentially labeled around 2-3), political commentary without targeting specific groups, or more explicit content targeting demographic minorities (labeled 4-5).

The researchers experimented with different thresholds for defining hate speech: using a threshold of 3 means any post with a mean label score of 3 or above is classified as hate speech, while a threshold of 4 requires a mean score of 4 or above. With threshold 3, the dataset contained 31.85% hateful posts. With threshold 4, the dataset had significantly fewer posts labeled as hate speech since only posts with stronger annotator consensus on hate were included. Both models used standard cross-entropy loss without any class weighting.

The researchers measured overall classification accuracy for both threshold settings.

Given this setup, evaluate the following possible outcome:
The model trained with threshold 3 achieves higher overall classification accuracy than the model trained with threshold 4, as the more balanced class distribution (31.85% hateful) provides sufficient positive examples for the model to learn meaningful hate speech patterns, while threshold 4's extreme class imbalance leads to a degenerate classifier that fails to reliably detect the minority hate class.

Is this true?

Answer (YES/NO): NO